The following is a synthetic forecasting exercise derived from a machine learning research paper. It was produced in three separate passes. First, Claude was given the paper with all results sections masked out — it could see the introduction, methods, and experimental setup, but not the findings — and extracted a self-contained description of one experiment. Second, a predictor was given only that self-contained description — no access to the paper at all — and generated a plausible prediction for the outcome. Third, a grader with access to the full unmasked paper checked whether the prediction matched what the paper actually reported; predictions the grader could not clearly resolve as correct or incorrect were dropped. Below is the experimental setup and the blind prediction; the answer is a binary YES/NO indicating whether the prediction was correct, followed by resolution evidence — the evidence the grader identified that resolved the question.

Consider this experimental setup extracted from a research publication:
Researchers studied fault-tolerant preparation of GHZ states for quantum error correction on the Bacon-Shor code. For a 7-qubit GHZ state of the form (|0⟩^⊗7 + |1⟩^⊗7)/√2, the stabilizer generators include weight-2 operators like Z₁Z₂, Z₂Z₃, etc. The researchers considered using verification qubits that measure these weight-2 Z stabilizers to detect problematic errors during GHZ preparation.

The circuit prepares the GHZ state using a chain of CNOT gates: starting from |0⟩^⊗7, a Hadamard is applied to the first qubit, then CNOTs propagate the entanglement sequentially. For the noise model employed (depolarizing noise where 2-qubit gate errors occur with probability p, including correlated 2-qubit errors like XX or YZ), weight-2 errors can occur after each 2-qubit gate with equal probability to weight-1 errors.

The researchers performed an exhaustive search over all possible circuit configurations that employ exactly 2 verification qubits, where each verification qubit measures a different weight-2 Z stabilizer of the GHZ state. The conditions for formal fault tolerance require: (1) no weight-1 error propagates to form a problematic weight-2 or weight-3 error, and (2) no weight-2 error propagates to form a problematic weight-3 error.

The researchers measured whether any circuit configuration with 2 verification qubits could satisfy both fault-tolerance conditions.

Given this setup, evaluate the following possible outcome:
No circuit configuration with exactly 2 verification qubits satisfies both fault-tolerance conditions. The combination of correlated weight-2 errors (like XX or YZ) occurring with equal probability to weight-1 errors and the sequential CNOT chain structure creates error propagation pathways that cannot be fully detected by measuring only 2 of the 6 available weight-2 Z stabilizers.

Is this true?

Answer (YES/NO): YES